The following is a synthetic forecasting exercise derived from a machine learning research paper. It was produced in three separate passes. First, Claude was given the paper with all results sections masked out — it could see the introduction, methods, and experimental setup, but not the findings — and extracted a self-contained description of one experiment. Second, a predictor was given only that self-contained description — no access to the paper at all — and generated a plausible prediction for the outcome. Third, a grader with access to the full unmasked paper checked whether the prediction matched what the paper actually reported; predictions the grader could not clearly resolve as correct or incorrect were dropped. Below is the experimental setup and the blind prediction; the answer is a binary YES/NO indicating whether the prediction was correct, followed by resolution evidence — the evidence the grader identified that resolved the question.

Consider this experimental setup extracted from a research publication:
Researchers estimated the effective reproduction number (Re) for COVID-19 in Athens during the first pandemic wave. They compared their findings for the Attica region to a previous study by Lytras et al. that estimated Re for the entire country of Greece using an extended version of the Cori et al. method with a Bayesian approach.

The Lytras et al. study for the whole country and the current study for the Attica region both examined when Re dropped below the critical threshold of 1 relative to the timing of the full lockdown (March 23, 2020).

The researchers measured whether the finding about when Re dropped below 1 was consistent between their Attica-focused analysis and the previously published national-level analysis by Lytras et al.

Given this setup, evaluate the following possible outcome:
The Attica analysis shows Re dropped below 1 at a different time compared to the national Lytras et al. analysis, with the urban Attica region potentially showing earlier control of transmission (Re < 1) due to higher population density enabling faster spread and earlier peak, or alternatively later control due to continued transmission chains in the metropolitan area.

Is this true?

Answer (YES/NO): NO